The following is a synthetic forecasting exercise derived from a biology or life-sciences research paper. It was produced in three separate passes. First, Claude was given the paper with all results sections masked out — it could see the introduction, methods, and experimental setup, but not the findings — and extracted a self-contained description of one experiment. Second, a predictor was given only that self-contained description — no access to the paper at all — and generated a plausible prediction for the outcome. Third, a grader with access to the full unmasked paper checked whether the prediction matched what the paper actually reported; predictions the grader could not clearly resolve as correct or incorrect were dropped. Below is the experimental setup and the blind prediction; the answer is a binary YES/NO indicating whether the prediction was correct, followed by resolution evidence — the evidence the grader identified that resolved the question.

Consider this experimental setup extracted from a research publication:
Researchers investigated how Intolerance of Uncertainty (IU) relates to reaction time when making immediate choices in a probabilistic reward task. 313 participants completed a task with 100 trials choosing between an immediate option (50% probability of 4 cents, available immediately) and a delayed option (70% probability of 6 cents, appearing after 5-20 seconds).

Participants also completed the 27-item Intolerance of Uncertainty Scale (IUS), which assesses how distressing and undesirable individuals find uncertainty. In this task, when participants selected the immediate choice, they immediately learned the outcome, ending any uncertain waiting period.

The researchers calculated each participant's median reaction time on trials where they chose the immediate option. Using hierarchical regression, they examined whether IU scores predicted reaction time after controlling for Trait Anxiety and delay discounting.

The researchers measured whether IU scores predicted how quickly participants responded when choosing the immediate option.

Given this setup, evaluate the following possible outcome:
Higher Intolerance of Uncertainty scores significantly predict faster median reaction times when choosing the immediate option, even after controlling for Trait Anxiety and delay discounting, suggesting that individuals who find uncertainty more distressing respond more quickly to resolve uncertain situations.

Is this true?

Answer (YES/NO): NO